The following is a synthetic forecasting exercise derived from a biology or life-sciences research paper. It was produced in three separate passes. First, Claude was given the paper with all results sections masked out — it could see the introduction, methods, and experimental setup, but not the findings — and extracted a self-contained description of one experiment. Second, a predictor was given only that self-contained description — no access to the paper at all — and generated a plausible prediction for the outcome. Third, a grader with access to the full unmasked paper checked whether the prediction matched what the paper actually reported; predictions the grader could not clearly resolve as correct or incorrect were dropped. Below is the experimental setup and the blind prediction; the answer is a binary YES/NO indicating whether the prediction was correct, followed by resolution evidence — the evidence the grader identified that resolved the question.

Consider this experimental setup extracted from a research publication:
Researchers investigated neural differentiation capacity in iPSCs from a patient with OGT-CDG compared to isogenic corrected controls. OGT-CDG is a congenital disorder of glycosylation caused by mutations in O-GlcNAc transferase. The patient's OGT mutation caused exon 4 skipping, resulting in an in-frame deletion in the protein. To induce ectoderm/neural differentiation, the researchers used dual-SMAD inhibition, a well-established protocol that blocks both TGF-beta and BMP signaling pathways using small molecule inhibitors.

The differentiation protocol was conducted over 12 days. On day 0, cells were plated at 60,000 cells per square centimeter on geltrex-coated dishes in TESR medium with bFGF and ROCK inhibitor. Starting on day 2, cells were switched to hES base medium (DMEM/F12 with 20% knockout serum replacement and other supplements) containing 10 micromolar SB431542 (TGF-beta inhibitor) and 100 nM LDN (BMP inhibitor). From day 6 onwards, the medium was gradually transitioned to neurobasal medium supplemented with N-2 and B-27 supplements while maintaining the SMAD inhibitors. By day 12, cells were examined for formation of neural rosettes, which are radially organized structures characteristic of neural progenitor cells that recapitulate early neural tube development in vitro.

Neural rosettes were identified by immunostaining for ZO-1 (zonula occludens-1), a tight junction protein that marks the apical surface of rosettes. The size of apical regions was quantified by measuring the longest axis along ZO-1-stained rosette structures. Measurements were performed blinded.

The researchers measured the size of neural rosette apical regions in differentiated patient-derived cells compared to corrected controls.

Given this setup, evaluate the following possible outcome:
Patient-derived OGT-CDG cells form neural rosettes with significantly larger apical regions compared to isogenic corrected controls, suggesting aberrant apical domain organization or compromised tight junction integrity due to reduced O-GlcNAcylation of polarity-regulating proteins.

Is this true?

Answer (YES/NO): YES